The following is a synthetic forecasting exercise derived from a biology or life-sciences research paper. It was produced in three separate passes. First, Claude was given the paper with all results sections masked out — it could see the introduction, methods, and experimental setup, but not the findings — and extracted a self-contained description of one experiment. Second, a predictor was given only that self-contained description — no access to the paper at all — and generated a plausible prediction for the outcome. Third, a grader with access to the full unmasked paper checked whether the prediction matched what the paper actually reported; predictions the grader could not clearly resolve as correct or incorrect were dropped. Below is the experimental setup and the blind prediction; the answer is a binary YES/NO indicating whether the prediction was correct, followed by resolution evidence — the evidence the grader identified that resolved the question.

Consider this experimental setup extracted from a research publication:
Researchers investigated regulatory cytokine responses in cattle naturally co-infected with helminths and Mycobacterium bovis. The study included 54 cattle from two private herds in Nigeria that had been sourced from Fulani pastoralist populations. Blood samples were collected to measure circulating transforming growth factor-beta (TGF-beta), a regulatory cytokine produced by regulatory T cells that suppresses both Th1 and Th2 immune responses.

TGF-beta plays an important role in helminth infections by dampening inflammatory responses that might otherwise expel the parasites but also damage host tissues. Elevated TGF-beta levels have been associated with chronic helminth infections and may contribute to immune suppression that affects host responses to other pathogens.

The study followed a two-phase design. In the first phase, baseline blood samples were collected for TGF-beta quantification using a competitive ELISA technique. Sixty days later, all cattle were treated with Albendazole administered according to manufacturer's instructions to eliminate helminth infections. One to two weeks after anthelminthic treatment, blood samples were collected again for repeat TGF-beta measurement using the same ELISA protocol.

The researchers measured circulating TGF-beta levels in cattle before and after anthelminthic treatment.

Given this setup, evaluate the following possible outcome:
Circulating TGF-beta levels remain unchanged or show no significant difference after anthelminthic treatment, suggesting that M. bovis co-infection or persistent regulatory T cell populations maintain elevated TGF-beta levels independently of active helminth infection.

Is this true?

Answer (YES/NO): NO